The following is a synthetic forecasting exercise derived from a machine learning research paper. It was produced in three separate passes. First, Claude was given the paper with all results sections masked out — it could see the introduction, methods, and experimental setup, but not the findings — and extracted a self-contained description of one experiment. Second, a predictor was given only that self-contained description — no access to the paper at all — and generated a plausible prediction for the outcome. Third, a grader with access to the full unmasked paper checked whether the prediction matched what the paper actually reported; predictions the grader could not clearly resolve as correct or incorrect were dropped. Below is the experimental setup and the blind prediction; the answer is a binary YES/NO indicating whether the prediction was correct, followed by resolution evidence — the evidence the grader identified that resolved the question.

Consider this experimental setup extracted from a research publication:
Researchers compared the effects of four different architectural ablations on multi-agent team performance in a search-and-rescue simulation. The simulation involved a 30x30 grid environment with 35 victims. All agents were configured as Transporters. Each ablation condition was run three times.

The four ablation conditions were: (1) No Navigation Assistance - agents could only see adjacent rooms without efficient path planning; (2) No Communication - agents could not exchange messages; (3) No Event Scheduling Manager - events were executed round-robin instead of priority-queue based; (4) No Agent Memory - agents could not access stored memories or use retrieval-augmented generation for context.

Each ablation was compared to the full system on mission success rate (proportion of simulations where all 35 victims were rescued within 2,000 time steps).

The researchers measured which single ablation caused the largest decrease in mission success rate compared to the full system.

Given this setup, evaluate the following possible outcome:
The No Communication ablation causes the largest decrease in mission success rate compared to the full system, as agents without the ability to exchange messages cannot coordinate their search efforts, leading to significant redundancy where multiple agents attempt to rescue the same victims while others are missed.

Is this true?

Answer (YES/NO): NO